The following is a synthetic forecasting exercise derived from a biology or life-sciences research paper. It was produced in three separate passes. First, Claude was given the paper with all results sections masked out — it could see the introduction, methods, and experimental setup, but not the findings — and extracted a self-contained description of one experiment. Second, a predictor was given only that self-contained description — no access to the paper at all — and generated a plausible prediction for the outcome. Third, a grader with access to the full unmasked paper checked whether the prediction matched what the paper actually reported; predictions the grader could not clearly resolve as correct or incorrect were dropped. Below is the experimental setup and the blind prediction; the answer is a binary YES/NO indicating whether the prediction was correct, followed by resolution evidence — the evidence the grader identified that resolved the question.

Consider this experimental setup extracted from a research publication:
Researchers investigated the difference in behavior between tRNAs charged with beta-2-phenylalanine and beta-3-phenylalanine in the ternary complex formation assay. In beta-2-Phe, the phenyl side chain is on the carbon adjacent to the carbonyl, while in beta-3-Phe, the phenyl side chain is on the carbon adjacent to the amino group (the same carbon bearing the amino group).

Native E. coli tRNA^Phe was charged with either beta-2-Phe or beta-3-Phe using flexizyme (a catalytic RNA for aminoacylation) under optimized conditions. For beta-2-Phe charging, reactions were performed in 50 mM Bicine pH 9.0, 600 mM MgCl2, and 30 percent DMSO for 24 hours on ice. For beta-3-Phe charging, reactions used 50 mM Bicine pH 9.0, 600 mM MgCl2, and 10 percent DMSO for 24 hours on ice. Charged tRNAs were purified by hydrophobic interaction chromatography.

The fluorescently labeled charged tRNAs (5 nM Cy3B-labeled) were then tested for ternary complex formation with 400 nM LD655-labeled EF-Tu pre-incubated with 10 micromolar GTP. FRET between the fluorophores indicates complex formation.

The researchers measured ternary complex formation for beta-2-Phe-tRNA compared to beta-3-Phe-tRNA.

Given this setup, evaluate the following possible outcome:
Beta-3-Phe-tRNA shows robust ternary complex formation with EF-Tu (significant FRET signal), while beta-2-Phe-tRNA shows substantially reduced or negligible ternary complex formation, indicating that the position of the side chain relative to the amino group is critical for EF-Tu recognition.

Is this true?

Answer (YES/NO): NO